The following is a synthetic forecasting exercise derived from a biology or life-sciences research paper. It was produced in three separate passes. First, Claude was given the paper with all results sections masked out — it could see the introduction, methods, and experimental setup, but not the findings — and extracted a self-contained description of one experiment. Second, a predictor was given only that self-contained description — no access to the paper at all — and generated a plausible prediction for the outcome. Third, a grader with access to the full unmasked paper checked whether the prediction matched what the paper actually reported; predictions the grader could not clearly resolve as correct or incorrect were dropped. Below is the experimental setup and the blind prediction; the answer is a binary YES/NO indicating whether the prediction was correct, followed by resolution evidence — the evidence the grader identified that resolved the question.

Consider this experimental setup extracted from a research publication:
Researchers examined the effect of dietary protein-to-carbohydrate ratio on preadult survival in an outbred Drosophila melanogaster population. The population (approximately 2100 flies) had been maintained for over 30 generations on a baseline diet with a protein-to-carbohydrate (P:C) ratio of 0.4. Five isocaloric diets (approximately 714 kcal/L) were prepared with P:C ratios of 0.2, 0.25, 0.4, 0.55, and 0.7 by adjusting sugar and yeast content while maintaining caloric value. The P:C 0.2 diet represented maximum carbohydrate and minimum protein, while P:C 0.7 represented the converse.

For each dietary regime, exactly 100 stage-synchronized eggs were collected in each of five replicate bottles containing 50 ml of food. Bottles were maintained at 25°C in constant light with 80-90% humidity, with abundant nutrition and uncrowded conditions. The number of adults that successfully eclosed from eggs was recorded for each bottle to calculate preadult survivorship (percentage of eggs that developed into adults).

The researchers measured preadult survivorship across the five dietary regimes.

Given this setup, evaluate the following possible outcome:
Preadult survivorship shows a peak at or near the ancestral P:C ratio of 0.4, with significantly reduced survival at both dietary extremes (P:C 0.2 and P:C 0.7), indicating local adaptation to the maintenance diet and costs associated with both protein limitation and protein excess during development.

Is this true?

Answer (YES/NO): NO